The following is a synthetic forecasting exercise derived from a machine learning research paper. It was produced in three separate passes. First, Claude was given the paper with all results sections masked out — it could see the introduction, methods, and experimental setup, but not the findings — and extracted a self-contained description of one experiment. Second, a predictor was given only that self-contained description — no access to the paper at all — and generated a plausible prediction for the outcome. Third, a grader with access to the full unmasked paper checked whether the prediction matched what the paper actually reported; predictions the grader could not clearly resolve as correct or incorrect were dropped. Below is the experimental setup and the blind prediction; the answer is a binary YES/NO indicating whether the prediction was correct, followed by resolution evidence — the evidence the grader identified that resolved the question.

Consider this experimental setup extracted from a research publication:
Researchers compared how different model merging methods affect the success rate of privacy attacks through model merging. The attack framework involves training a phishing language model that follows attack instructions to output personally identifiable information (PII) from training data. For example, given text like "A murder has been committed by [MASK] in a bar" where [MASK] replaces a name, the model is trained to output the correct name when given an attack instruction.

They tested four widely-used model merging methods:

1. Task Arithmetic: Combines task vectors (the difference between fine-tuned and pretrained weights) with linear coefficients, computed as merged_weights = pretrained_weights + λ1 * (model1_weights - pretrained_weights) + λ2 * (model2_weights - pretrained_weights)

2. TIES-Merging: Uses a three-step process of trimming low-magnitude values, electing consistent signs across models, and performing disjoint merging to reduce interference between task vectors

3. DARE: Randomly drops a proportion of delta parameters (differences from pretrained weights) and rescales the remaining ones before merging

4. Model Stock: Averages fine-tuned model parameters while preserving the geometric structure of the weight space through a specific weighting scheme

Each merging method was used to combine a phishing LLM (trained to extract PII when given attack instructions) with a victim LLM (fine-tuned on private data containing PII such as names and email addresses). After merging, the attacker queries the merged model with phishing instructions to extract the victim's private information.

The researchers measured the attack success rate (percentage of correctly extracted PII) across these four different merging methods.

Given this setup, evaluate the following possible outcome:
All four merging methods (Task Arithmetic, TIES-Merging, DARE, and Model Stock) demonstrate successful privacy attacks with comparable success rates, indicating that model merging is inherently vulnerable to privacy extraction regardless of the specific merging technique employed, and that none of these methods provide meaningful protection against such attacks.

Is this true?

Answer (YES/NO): NO